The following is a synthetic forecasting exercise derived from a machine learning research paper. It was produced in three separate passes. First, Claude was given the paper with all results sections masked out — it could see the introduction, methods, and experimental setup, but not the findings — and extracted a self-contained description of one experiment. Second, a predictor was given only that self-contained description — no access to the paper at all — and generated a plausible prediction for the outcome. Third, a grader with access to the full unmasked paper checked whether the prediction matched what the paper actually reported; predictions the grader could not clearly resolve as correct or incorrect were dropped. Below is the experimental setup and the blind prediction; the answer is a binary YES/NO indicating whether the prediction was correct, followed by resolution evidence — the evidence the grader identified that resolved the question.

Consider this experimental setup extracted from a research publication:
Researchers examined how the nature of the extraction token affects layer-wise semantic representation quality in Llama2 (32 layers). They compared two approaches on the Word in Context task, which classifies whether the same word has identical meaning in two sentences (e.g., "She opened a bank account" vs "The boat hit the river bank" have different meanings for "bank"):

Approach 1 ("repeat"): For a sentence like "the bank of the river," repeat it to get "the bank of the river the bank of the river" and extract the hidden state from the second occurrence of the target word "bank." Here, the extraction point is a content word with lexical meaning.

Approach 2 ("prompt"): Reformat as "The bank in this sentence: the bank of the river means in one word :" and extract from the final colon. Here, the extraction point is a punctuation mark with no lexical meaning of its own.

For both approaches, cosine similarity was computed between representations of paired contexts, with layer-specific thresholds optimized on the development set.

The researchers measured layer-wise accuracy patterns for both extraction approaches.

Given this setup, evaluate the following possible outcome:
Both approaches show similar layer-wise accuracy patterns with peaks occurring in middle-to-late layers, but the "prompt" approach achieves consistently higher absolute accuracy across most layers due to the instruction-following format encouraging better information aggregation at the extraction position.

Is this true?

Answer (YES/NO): NO